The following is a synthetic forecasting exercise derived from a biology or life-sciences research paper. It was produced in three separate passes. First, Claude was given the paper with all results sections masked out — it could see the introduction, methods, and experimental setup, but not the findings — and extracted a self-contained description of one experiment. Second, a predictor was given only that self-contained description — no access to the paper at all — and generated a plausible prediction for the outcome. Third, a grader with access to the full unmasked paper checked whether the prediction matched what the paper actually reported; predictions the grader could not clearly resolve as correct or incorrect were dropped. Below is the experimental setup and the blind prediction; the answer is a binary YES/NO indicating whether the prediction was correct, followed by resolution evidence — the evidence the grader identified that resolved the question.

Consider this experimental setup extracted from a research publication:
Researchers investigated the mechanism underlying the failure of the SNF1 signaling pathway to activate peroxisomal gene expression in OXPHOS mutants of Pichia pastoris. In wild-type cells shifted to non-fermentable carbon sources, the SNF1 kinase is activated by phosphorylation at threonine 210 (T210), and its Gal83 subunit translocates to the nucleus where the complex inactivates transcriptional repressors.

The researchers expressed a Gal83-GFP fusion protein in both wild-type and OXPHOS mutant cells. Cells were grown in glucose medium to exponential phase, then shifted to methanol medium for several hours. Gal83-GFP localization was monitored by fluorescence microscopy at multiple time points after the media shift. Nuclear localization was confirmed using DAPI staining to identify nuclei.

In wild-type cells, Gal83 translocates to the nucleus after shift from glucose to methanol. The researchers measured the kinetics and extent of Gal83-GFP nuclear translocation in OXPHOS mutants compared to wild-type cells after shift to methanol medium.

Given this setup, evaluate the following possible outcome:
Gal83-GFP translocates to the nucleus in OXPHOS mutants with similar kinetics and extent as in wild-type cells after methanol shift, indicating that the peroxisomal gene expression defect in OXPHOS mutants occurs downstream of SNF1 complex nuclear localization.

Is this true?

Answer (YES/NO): NO